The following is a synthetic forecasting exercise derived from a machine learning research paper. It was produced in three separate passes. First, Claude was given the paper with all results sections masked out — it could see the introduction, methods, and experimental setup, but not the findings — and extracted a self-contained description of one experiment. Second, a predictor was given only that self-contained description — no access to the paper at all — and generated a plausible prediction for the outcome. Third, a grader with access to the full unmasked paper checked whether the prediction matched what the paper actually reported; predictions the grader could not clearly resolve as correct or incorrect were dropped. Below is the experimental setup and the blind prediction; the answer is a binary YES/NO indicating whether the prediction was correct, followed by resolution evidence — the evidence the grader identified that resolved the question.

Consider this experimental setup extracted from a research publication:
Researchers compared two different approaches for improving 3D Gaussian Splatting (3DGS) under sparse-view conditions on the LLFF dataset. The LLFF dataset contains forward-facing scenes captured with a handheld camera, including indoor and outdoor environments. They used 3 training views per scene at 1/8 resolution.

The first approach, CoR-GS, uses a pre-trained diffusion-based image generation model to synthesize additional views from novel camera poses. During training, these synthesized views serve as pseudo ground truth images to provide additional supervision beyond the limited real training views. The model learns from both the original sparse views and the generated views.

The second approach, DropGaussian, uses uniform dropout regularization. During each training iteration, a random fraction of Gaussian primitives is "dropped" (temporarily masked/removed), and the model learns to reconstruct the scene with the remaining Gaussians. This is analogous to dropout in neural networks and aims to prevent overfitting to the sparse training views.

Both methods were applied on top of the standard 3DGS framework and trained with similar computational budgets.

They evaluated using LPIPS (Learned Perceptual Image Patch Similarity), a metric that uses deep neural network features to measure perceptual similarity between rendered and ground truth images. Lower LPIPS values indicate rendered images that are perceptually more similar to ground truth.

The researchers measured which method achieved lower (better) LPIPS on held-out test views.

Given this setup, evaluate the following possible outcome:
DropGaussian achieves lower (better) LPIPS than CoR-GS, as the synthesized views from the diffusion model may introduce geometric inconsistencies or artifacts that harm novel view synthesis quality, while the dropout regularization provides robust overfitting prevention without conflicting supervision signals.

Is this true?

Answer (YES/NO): NO